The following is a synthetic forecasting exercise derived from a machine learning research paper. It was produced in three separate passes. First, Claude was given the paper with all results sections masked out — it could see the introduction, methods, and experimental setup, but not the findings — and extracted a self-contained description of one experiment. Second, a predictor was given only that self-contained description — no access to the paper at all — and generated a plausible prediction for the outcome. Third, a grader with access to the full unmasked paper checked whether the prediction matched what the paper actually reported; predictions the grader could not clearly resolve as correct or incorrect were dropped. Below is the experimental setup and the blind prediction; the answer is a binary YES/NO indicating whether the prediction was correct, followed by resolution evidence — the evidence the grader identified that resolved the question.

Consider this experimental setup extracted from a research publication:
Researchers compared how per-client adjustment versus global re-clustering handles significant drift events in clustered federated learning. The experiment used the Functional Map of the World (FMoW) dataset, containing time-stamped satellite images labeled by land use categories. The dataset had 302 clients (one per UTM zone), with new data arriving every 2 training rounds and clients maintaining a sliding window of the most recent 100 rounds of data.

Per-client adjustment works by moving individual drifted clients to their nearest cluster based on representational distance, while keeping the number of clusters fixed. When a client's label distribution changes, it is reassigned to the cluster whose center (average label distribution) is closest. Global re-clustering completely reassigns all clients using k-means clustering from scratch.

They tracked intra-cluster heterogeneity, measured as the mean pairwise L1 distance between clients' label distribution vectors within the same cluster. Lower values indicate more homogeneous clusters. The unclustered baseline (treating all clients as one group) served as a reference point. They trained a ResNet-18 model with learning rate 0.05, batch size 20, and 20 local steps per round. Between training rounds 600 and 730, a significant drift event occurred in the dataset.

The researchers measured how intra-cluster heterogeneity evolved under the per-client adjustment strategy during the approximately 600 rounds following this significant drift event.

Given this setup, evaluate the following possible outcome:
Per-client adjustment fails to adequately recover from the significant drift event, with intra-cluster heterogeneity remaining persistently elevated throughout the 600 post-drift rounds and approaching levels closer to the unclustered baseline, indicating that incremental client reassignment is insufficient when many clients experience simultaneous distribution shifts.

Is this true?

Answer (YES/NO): YES